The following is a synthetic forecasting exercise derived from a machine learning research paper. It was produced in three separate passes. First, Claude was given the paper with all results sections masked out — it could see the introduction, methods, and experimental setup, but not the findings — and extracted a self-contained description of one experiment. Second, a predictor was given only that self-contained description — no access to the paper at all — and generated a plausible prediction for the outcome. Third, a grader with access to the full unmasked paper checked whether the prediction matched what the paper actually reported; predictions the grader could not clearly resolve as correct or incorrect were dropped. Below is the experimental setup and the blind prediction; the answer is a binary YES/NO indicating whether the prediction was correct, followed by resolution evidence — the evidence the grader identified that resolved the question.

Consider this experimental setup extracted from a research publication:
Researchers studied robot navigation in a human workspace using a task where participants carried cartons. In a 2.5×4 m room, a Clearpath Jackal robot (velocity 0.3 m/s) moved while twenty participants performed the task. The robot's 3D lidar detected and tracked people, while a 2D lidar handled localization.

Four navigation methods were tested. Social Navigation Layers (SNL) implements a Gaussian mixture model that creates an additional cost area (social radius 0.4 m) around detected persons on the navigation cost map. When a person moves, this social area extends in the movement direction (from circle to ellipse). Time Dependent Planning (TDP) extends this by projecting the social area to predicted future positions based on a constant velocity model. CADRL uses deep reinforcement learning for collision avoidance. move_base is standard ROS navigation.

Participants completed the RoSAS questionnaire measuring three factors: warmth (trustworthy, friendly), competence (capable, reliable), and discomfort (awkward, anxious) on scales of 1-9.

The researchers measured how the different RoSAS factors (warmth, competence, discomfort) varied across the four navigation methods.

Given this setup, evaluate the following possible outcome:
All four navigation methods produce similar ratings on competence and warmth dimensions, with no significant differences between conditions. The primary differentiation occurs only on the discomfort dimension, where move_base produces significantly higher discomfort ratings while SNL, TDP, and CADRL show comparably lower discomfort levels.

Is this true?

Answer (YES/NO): NO